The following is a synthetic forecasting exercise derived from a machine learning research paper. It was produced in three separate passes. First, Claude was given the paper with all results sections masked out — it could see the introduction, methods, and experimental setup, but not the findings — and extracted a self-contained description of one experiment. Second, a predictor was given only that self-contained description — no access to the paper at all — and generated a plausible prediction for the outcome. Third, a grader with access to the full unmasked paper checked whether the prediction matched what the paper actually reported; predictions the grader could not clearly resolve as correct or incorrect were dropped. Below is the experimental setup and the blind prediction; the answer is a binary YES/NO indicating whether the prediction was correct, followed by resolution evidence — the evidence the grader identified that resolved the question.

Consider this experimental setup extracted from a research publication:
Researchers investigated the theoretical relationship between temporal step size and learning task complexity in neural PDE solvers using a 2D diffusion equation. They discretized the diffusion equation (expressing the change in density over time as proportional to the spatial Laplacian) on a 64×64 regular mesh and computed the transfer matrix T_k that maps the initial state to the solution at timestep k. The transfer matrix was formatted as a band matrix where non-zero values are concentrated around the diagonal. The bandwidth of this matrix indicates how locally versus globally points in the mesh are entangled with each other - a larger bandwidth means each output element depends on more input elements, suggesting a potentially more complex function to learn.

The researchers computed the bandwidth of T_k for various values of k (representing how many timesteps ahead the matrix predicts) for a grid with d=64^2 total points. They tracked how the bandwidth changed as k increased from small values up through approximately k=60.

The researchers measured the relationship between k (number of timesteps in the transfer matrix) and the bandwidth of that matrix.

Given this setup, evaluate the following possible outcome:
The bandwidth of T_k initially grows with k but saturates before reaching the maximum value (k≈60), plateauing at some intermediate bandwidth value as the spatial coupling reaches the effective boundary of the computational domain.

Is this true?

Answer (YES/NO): NO